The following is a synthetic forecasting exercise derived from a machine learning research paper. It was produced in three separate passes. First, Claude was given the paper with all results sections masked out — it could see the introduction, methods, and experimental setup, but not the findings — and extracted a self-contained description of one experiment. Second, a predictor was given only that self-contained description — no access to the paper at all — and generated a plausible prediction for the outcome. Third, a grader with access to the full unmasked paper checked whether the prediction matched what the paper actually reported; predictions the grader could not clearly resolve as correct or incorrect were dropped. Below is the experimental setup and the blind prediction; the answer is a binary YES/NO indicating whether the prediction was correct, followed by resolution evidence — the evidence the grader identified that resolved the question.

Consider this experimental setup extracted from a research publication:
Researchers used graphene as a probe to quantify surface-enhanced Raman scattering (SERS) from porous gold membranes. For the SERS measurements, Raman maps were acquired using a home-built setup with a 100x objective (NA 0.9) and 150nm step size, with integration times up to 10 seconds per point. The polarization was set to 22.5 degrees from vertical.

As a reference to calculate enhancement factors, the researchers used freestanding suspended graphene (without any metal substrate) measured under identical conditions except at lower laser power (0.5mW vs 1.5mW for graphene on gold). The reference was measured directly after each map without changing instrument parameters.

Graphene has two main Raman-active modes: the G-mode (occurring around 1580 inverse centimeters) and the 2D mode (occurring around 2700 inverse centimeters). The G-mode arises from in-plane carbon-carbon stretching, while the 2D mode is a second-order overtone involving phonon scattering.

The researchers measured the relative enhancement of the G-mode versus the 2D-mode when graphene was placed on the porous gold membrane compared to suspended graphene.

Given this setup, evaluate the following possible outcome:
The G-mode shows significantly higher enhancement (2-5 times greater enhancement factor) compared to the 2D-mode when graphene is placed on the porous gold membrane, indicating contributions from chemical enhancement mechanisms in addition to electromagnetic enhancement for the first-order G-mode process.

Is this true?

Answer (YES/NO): NO